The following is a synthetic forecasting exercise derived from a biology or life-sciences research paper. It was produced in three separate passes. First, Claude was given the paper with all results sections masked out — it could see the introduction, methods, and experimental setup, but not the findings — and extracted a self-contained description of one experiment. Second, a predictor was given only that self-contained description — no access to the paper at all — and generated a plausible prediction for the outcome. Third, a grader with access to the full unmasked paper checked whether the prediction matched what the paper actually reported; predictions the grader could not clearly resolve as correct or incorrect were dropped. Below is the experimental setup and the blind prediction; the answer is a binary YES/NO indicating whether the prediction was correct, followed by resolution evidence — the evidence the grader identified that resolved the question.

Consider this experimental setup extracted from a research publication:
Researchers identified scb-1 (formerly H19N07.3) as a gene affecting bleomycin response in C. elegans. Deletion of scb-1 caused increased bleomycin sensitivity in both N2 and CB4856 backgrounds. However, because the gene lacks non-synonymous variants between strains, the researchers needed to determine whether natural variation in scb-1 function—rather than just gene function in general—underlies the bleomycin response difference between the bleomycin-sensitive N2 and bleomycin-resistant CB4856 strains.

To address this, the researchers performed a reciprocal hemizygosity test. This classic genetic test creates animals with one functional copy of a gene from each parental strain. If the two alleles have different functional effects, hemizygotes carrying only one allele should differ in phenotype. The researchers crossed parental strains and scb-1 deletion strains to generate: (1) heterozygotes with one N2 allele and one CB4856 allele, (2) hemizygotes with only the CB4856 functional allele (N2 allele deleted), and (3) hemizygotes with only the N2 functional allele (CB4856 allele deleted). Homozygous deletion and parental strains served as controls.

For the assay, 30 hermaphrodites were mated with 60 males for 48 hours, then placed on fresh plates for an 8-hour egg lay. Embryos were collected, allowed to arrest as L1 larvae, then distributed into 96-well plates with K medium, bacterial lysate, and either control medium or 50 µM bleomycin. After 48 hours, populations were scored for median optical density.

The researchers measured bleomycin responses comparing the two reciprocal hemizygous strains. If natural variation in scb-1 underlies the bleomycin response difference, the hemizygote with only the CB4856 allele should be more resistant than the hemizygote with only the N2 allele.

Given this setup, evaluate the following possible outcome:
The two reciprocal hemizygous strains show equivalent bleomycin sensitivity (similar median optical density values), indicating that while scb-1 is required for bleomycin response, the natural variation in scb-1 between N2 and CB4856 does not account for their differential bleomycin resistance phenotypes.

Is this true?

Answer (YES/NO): NO